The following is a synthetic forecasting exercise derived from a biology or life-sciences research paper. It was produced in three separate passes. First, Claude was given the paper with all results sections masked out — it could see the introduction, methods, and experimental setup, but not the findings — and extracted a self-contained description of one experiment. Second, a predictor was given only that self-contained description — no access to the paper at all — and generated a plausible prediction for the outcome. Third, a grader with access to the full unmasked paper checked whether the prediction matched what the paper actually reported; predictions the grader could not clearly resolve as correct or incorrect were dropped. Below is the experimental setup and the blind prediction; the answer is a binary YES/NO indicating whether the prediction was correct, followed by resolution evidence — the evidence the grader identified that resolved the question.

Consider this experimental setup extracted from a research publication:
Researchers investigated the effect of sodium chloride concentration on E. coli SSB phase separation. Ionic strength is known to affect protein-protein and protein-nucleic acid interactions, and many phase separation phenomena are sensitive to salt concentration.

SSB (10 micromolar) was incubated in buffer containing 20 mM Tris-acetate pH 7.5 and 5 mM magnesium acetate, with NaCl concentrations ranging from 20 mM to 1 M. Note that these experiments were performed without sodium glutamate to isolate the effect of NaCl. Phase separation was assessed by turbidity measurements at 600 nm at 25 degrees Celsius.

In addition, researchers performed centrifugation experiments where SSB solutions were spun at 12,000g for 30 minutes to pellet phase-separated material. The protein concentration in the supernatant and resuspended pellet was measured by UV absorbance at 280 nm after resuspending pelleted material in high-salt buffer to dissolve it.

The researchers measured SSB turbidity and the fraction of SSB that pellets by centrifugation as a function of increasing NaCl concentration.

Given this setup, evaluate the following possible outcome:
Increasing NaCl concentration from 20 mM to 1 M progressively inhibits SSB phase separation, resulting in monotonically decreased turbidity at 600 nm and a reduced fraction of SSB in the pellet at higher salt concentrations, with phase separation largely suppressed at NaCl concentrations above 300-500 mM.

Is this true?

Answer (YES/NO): NO